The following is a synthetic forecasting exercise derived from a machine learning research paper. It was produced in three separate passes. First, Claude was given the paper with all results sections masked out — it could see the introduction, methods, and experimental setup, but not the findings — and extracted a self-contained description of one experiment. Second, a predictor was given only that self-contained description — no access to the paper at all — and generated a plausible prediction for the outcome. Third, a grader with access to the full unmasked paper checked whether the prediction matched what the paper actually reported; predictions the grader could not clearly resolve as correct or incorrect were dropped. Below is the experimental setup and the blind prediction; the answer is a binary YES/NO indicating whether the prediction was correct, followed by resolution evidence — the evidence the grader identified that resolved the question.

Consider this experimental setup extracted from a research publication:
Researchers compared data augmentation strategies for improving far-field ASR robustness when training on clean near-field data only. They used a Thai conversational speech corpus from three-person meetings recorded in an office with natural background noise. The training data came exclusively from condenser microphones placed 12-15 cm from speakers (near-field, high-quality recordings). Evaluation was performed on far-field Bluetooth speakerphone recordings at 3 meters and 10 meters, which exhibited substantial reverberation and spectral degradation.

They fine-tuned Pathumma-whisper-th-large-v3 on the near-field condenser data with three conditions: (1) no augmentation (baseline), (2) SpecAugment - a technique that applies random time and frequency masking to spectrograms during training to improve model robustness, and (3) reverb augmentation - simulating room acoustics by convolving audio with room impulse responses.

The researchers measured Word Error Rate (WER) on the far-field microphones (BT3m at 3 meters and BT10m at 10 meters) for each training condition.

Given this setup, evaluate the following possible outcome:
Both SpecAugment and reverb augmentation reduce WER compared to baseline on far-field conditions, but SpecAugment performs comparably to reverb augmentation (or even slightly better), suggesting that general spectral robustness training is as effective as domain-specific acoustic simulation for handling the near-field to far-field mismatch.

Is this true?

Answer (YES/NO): NO